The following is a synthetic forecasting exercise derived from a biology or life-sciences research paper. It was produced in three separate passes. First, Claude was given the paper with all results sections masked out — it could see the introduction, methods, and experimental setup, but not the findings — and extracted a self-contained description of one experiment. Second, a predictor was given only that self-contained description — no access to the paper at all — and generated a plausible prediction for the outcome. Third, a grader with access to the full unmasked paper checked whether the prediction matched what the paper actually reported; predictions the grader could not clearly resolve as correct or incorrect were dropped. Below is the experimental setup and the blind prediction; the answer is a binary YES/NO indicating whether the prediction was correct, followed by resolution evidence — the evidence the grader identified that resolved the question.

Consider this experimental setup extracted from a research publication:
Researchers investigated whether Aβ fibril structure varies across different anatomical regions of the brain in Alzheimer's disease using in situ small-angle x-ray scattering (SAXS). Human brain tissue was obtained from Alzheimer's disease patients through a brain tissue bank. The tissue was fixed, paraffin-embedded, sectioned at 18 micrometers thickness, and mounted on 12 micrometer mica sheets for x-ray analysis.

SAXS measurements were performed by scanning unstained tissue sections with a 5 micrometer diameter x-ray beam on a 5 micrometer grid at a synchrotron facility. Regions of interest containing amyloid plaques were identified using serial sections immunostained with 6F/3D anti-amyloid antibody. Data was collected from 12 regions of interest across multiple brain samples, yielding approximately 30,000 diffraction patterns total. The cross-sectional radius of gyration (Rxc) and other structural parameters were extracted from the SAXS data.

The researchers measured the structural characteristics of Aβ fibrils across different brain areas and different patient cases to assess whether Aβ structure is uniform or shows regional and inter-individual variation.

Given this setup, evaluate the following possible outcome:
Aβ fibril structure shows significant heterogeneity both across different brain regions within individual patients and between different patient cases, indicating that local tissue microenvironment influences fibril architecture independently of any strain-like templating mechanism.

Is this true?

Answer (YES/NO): NO